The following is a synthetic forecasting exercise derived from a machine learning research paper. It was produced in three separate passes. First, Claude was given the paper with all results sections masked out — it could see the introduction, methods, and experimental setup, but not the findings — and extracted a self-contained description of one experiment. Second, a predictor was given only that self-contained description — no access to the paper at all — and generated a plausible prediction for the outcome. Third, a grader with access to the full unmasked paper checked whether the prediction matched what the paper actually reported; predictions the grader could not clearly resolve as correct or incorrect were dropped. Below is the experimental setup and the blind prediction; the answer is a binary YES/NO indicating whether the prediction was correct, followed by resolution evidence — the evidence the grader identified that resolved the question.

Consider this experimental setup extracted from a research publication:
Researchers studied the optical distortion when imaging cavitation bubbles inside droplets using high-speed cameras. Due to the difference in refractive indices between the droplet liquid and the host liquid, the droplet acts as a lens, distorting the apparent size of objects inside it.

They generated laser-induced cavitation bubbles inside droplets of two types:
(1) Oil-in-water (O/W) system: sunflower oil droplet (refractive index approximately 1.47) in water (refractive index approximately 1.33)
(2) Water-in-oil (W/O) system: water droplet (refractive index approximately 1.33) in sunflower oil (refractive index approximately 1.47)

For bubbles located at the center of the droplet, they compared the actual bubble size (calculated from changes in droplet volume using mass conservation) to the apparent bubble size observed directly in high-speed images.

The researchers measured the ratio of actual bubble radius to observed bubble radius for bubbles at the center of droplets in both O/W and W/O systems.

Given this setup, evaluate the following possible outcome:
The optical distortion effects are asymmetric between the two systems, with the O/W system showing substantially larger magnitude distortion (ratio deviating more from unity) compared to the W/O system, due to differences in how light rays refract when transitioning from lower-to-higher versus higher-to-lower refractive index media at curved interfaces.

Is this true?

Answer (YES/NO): NO